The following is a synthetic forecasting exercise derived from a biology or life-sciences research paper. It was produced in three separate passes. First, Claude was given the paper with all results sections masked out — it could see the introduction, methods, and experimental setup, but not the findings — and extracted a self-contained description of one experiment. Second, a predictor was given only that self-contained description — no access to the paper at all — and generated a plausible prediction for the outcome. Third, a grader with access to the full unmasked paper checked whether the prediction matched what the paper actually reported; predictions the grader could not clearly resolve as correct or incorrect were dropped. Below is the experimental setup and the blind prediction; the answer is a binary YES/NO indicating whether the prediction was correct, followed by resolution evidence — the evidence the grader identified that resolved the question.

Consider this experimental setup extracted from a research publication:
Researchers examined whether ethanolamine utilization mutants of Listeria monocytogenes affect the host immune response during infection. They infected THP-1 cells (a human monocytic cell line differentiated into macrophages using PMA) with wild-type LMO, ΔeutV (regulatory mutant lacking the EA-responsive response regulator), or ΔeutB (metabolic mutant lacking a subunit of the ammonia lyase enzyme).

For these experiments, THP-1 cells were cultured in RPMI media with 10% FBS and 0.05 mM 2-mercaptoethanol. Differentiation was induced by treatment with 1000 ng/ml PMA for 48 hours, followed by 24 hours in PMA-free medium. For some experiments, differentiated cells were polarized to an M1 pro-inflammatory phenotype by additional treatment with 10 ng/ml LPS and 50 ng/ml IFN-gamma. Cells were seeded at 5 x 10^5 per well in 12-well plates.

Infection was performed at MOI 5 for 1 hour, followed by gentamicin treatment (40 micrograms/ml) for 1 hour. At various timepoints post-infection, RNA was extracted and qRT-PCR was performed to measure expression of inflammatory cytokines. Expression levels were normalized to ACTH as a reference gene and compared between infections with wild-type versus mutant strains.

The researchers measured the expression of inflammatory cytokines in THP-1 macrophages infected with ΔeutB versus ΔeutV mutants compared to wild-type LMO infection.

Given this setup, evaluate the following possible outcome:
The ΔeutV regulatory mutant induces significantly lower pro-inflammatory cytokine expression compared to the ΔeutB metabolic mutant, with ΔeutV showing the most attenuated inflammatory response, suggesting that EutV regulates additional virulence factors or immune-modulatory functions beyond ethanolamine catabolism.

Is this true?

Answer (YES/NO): NO